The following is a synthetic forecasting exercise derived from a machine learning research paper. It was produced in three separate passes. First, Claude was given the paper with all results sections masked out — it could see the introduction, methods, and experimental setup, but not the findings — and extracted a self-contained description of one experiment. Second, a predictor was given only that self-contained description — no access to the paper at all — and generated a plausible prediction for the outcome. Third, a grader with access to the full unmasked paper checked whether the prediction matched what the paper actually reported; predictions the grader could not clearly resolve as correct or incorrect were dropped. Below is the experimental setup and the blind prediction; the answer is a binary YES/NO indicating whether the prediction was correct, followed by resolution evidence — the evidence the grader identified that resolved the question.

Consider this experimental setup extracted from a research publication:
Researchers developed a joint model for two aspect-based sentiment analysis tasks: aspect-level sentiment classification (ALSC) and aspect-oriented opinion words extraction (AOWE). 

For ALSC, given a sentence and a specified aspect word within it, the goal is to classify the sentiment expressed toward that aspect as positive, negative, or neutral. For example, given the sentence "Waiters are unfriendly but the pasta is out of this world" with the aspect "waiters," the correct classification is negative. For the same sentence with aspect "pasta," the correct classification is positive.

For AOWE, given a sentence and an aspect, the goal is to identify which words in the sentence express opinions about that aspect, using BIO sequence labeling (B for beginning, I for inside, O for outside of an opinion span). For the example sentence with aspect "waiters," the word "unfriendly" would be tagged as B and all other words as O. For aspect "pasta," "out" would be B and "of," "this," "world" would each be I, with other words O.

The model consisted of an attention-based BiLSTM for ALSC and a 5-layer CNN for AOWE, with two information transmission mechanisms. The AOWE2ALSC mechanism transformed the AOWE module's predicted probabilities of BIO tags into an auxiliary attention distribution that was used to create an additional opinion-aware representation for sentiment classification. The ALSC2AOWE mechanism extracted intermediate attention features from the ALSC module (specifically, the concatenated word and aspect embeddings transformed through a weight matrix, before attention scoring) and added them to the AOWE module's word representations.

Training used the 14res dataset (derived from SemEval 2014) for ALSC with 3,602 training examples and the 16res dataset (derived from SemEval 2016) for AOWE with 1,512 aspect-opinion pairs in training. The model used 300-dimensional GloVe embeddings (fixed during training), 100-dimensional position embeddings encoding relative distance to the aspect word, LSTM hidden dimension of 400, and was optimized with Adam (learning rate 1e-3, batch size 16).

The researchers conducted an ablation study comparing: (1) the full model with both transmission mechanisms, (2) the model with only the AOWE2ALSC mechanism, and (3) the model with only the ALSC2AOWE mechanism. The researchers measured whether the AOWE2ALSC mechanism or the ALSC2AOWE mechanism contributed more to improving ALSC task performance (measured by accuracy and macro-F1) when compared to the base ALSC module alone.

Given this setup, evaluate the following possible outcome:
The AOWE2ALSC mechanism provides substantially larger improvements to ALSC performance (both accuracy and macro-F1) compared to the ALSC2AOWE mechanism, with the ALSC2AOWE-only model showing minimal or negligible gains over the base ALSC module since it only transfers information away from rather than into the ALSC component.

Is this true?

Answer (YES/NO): NO